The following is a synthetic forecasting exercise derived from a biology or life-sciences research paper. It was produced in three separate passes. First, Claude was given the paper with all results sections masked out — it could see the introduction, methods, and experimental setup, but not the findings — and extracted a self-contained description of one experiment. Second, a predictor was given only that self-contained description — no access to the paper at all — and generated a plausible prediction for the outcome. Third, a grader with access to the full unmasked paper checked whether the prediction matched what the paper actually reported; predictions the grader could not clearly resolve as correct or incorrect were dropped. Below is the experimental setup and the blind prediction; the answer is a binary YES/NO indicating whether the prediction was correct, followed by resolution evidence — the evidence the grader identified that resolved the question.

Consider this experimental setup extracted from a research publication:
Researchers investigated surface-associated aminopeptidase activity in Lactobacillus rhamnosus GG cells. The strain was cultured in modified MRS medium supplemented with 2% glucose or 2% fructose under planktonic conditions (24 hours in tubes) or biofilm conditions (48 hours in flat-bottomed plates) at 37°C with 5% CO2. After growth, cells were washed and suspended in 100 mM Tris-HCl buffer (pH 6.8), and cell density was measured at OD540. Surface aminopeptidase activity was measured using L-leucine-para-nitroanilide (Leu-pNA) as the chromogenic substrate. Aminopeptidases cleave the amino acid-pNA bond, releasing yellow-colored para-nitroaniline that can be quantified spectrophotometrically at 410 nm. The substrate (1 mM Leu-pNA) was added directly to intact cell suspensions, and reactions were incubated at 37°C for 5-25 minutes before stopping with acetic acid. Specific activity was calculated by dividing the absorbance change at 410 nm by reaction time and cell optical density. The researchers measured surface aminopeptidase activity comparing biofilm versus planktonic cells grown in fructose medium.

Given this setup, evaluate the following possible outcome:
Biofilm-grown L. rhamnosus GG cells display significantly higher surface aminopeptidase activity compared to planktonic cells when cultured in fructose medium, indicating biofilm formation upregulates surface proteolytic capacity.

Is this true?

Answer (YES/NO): YES